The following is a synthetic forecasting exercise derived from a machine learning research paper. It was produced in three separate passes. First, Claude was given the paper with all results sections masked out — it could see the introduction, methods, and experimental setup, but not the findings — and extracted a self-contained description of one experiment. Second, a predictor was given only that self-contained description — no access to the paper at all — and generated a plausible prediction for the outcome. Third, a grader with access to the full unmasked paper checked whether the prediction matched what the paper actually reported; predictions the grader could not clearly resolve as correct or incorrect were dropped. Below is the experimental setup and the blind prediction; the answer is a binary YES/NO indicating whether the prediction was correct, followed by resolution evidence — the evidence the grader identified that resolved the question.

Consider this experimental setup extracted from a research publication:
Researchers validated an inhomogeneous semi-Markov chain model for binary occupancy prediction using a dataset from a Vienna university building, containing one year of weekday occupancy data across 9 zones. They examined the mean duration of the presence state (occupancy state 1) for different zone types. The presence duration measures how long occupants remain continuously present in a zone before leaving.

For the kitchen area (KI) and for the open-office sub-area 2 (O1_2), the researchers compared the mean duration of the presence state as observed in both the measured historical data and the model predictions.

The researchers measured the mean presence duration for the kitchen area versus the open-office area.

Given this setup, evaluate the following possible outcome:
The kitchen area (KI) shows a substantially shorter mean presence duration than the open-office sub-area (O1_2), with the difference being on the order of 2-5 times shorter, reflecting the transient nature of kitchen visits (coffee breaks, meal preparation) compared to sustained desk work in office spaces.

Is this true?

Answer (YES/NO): YES